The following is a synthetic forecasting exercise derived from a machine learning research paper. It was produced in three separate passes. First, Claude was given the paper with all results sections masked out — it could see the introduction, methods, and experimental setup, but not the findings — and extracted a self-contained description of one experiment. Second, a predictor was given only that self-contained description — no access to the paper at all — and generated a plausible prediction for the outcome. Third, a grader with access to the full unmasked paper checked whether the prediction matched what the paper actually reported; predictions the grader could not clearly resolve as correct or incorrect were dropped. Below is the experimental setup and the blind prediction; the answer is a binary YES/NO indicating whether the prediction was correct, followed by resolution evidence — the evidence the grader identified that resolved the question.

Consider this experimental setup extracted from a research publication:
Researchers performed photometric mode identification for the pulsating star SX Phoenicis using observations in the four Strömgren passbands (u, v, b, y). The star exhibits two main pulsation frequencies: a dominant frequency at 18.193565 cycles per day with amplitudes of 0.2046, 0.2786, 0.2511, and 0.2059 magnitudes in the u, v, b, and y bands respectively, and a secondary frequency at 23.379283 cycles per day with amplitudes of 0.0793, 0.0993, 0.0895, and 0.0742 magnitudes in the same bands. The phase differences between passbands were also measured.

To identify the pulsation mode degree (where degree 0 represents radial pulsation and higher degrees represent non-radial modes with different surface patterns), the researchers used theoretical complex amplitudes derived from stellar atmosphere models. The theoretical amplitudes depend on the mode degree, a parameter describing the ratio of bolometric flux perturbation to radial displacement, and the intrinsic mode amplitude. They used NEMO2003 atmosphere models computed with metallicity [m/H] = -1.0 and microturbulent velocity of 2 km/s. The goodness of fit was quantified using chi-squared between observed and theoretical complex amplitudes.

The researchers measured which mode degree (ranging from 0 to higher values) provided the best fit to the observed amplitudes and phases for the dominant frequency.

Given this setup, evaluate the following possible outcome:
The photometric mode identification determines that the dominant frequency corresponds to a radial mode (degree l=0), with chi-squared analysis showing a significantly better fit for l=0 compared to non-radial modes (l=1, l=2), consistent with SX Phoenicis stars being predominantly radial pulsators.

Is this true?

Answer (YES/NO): YES